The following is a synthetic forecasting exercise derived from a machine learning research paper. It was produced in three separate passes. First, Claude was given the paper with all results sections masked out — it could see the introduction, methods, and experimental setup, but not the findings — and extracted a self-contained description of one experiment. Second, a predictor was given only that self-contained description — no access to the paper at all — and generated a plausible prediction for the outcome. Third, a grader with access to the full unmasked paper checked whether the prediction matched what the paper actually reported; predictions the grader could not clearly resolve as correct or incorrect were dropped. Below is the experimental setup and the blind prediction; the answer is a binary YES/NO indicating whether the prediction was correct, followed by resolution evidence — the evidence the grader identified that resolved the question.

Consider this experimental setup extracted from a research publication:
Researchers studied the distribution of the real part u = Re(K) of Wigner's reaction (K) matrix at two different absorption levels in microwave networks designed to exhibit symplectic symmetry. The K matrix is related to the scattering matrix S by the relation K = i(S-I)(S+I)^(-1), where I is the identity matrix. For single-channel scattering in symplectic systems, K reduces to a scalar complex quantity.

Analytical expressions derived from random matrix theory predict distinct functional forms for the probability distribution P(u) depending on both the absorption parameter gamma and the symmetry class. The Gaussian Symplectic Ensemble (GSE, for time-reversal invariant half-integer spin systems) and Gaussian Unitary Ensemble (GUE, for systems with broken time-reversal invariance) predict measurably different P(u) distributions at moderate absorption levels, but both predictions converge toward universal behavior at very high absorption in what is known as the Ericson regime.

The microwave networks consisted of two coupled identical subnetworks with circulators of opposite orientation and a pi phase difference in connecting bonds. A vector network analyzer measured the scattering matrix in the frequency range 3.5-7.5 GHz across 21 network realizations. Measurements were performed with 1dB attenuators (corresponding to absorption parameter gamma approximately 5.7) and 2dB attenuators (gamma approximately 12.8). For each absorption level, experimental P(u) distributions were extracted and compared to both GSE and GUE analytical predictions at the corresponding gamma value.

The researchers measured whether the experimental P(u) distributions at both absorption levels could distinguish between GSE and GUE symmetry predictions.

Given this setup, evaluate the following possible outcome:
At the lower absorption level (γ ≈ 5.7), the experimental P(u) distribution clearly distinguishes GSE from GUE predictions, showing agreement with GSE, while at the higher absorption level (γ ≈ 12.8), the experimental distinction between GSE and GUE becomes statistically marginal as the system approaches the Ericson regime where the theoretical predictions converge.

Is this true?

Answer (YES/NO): NO